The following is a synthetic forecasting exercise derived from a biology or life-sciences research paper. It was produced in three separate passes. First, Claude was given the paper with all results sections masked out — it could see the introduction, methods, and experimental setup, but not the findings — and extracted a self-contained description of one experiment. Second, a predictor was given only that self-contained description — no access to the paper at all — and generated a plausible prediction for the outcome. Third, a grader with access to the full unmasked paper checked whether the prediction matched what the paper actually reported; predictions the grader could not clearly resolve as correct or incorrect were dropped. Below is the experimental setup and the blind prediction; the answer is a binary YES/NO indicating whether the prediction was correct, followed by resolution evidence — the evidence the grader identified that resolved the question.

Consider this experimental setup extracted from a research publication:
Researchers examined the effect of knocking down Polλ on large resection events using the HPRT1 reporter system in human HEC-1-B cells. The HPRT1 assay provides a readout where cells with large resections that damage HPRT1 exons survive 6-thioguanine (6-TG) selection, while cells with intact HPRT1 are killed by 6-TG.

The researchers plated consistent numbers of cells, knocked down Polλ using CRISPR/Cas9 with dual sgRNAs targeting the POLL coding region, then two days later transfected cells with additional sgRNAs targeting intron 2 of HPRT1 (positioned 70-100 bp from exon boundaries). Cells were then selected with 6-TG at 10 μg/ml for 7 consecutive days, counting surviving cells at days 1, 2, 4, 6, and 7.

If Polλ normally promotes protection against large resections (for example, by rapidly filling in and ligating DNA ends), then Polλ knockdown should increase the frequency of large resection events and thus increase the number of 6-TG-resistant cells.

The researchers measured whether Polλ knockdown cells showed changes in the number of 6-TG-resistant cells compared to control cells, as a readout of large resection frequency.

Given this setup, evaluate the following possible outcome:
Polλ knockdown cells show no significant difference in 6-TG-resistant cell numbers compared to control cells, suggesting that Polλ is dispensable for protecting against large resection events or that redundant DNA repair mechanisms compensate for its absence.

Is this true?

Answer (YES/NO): NO